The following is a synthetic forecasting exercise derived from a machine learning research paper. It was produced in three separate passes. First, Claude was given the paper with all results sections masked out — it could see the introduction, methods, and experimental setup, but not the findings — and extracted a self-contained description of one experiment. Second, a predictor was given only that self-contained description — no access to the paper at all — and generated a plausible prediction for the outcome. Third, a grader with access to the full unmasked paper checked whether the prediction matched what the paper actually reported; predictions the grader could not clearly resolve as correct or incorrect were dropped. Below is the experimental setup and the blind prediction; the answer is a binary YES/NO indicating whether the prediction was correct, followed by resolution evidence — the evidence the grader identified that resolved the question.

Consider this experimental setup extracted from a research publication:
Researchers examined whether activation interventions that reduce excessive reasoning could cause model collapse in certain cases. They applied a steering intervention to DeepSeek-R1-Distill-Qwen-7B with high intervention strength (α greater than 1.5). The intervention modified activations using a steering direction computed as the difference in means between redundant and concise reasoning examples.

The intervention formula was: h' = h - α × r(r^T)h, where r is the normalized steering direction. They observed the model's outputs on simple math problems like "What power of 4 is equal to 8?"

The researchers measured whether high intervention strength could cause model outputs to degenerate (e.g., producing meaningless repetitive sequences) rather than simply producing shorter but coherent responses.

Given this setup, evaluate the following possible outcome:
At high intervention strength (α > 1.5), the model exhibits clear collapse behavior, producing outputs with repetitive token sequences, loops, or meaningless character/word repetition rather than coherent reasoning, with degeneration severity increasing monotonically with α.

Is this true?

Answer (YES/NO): YES